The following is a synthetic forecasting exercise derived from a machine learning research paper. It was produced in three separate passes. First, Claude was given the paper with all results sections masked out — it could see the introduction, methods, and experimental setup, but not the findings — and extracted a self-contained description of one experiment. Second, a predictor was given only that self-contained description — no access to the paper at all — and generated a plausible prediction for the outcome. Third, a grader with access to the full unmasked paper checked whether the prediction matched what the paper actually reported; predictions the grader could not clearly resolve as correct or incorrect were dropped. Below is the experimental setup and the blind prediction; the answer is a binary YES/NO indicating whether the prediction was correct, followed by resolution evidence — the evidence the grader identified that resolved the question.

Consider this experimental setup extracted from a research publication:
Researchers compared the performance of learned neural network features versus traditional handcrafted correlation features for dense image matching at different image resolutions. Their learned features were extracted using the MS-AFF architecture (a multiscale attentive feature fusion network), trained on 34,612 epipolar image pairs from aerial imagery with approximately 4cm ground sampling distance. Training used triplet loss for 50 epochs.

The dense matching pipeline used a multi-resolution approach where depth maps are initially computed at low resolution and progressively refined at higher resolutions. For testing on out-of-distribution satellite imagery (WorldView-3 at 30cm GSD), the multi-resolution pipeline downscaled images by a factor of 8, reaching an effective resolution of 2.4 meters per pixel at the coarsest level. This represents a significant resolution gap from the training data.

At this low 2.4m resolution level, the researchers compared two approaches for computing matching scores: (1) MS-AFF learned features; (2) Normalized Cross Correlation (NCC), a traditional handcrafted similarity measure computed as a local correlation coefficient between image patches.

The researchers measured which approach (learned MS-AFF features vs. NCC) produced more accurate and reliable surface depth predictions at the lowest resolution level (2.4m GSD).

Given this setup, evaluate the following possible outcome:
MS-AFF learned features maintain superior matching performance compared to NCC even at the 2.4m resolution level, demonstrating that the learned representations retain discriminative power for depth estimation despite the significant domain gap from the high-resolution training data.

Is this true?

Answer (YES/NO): NO